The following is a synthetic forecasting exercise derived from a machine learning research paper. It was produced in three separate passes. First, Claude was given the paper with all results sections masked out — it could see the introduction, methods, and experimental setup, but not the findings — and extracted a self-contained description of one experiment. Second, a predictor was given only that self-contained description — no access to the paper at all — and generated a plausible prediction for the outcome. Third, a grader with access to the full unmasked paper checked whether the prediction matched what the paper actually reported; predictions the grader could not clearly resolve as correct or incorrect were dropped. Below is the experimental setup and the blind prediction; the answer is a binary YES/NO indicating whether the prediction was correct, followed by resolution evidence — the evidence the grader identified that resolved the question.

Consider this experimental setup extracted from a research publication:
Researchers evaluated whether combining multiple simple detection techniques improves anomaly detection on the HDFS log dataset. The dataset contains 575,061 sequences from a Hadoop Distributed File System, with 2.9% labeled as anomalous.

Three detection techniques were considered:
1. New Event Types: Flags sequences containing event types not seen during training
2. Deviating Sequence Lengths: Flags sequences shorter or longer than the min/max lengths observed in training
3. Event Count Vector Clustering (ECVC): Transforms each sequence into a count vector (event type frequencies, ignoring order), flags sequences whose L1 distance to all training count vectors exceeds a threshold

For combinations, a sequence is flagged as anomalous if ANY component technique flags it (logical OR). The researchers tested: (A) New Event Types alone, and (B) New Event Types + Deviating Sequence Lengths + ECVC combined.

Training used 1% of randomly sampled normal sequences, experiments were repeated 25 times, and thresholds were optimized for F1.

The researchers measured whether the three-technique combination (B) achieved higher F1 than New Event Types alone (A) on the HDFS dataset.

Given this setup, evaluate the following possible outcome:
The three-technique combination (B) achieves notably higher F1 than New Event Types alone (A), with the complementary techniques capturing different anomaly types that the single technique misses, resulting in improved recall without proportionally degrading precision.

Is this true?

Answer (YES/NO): YES